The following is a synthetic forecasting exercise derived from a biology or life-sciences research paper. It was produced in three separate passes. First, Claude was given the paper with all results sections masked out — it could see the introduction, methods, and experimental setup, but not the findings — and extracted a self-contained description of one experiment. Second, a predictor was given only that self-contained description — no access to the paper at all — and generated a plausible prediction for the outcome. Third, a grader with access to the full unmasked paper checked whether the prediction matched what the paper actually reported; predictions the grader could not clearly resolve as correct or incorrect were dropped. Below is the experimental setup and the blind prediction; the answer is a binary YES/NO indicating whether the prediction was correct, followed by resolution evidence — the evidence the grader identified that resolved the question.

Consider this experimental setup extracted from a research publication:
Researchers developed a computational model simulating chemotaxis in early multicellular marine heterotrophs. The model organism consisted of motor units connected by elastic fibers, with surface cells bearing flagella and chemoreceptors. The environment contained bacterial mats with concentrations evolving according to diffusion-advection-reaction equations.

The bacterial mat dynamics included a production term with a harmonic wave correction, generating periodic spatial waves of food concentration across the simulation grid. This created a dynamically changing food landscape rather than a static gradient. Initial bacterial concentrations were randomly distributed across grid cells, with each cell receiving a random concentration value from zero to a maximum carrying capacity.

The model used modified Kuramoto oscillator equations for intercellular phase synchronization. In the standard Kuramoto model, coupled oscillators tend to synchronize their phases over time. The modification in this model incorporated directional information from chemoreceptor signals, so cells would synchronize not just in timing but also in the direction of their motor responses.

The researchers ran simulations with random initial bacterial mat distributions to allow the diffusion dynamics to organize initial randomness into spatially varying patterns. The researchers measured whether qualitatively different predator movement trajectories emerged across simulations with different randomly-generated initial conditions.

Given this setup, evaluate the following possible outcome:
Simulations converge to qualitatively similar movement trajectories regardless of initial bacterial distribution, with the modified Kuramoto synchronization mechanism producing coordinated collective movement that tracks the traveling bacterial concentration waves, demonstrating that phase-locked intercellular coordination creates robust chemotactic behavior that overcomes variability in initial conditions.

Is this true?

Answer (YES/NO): NO